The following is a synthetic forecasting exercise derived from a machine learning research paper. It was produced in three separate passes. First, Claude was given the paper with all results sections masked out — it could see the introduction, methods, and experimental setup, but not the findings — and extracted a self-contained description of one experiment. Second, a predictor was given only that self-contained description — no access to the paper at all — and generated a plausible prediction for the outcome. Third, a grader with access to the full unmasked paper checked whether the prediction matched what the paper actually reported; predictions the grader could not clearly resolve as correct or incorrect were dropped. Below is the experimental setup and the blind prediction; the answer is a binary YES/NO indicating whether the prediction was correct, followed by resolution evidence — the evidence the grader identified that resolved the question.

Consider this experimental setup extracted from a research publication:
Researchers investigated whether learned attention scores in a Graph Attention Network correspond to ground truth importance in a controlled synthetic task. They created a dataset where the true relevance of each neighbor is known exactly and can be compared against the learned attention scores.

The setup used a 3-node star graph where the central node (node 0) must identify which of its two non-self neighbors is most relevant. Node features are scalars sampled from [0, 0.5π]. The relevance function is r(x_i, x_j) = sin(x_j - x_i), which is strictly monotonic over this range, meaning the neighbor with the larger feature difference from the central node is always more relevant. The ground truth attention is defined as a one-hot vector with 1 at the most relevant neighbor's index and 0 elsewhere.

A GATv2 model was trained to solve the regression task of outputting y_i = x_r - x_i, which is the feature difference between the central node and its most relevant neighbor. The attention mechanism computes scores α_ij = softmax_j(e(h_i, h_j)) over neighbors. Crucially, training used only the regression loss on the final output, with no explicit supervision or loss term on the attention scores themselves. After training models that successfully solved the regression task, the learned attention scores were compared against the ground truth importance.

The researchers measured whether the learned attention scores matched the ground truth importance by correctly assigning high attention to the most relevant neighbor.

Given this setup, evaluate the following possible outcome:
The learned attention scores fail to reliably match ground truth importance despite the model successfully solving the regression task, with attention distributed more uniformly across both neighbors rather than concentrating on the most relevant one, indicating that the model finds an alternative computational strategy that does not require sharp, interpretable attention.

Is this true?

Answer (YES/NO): NO